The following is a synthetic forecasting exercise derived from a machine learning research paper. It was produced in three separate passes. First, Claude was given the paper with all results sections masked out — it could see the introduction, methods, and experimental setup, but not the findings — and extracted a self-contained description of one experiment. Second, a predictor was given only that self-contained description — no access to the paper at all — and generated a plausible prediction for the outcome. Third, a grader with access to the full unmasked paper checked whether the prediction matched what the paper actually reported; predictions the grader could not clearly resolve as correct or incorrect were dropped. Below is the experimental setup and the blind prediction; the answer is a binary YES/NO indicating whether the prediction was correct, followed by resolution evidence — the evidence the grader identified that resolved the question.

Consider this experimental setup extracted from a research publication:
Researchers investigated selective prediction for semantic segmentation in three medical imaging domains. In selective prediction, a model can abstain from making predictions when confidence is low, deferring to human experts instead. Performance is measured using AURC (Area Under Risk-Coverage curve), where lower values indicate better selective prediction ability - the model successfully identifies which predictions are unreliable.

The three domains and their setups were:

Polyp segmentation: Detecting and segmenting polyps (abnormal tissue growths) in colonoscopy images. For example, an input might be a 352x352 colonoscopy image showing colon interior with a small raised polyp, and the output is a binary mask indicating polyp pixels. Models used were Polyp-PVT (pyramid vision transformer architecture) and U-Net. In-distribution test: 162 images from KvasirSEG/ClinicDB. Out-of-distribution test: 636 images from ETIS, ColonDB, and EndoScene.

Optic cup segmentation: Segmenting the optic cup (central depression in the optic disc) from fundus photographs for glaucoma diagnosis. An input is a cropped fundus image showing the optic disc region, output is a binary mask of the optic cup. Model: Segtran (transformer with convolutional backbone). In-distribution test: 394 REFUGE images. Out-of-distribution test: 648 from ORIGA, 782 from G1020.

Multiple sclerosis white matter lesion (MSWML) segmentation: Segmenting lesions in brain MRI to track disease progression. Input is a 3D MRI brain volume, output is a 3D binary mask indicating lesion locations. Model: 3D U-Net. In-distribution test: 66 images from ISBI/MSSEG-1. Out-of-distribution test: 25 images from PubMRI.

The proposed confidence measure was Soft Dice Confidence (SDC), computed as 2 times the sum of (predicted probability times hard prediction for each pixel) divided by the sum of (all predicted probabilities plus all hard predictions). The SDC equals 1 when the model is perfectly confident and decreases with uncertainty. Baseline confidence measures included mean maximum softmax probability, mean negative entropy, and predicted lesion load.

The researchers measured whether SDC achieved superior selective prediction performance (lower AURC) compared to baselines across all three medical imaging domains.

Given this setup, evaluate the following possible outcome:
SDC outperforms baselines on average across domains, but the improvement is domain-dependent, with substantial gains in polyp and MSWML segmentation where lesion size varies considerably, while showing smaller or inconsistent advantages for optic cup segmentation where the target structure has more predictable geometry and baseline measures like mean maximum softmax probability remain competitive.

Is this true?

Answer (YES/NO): NO